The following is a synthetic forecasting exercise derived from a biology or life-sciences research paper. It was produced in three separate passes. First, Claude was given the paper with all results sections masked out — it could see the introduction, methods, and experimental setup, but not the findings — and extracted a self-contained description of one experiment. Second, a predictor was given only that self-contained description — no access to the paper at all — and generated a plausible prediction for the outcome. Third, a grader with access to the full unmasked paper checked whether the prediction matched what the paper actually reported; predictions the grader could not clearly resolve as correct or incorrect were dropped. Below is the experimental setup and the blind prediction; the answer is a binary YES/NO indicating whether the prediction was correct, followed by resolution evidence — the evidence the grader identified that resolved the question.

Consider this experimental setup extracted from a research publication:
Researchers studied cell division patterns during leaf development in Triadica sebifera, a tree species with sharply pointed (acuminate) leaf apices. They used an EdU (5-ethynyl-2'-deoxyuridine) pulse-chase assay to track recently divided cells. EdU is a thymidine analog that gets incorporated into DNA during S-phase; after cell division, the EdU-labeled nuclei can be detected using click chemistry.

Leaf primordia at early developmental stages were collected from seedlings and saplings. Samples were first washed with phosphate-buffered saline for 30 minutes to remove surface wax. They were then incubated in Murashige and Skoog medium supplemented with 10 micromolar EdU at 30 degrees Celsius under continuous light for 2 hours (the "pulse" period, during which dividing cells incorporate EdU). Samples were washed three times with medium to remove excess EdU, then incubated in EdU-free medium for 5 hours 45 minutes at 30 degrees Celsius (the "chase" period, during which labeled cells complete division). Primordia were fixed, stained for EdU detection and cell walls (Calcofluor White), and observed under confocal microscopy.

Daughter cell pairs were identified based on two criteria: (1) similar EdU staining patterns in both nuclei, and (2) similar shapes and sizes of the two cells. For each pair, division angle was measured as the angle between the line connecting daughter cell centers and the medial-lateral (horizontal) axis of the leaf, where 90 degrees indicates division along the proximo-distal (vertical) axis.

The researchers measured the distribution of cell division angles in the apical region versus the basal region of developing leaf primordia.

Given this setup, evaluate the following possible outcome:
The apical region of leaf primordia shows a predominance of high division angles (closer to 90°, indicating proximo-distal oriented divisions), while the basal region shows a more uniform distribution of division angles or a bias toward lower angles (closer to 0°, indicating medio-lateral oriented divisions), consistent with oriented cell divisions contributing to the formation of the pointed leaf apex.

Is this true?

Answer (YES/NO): YES